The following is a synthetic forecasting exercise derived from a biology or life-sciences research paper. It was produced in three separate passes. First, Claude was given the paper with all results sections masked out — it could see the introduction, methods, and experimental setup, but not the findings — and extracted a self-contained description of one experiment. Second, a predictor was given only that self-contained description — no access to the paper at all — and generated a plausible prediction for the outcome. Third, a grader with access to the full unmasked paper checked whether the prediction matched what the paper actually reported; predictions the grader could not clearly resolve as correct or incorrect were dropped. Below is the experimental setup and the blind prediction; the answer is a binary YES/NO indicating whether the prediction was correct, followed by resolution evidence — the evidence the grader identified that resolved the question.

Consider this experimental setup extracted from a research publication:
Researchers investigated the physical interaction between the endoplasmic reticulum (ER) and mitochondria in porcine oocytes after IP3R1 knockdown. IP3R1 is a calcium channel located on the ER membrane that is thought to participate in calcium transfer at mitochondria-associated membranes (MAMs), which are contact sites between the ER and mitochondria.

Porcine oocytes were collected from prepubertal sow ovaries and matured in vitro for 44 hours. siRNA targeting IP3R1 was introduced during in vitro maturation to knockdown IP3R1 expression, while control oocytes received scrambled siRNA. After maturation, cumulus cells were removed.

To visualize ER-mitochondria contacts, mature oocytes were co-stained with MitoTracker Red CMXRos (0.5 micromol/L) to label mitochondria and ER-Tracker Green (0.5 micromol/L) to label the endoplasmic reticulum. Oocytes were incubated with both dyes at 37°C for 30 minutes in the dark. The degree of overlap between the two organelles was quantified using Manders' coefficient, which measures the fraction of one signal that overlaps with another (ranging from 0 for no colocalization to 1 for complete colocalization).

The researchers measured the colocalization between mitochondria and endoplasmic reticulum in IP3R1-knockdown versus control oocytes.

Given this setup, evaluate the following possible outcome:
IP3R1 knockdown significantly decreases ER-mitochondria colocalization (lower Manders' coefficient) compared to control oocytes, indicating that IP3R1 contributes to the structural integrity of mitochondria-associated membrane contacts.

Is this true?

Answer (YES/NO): NO